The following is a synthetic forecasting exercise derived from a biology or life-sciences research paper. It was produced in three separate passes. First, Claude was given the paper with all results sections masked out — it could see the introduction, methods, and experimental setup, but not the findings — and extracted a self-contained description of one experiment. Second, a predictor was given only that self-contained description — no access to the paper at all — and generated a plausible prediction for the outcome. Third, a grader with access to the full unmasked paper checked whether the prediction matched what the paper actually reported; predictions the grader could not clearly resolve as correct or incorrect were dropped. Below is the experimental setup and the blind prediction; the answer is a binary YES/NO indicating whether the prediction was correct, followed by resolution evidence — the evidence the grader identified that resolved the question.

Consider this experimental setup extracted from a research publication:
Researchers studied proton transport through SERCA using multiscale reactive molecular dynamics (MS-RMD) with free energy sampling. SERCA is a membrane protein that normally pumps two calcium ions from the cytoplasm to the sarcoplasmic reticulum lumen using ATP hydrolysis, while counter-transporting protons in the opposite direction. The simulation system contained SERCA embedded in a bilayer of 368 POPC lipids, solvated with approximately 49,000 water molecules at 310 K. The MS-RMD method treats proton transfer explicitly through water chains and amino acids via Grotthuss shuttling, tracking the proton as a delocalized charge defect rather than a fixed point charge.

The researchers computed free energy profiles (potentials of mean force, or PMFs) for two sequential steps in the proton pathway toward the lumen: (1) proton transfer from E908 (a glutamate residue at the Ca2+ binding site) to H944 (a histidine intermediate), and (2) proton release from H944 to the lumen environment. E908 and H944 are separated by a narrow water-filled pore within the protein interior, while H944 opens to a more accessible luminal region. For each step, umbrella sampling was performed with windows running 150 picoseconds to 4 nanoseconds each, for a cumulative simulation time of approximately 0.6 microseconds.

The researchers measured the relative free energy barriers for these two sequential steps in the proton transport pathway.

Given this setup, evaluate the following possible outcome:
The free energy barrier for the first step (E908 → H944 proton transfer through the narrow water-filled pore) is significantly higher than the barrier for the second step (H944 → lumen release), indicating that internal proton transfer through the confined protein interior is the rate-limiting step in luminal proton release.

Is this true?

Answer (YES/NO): YES